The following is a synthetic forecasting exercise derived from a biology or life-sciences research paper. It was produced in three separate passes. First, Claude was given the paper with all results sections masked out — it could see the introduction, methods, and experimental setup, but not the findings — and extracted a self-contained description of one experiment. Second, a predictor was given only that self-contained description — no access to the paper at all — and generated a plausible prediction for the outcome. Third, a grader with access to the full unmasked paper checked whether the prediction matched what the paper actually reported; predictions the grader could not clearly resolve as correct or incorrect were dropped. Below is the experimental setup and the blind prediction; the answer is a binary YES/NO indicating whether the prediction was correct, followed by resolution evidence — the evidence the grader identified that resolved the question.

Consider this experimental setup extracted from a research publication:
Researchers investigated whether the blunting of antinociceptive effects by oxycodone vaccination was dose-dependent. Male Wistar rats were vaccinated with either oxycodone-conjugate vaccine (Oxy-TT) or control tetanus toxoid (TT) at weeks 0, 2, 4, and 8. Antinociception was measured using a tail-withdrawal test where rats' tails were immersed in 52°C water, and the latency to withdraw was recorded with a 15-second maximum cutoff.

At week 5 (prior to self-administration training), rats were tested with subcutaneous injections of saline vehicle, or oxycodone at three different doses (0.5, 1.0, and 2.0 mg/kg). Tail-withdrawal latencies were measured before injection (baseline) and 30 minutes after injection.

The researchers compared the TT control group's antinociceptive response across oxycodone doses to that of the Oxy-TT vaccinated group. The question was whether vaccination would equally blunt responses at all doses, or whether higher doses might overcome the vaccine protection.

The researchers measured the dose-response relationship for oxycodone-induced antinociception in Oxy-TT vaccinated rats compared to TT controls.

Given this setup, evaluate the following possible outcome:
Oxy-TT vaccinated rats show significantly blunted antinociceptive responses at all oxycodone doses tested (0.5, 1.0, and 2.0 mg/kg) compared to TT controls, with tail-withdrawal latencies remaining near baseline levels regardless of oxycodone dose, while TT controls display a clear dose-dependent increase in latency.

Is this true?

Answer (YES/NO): NO